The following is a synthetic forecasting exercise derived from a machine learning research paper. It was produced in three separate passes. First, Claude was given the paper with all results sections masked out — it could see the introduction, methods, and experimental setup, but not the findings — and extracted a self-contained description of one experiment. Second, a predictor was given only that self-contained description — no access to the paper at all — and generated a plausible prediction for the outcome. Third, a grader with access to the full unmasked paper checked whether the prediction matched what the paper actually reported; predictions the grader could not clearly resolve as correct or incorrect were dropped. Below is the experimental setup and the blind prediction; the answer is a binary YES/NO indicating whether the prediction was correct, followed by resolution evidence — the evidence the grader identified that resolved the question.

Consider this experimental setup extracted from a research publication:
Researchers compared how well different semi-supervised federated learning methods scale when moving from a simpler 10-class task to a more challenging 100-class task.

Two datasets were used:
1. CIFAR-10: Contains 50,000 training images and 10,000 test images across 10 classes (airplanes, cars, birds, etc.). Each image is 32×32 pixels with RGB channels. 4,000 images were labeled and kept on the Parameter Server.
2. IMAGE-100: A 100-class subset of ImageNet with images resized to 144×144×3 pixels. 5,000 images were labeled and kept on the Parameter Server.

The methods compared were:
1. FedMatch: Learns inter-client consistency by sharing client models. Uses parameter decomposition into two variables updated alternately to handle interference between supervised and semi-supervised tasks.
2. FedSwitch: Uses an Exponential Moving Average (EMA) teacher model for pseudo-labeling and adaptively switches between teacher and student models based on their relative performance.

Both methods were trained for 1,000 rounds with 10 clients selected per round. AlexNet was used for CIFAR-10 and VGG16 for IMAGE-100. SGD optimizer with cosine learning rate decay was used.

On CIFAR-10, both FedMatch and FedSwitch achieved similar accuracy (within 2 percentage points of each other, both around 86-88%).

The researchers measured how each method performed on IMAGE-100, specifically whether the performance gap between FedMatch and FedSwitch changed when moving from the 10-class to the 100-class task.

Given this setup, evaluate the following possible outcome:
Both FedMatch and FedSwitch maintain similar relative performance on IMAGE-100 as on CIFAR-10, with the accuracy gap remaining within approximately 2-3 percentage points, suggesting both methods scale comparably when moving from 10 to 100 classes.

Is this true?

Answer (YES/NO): NO